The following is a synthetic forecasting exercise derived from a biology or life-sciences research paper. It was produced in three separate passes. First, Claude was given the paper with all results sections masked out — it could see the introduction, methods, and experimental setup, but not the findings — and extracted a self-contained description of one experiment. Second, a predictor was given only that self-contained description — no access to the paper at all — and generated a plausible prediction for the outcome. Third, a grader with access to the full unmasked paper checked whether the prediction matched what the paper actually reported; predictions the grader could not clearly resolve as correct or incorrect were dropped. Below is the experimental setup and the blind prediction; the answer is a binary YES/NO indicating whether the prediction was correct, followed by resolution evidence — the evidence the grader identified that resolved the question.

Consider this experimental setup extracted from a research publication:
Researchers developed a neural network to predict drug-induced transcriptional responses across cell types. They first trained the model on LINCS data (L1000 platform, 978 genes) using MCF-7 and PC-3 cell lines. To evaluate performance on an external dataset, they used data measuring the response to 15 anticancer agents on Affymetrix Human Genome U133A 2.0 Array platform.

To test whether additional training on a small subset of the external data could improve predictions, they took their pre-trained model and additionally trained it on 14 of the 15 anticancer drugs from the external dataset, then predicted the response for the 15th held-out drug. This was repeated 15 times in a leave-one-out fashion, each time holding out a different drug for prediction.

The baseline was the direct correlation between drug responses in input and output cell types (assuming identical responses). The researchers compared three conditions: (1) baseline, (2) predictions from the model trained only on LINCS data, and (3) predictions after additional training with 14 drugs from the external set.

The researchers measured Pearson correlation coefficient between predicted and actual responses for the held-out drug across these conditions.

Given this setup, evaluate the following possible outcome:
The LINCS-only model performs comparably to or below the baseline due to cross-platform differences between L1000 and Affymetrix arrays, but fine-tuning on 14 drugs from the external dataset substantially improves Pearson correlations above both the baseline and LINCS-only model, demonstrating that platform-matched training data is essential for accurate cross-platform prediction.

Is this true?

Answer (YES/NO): NO